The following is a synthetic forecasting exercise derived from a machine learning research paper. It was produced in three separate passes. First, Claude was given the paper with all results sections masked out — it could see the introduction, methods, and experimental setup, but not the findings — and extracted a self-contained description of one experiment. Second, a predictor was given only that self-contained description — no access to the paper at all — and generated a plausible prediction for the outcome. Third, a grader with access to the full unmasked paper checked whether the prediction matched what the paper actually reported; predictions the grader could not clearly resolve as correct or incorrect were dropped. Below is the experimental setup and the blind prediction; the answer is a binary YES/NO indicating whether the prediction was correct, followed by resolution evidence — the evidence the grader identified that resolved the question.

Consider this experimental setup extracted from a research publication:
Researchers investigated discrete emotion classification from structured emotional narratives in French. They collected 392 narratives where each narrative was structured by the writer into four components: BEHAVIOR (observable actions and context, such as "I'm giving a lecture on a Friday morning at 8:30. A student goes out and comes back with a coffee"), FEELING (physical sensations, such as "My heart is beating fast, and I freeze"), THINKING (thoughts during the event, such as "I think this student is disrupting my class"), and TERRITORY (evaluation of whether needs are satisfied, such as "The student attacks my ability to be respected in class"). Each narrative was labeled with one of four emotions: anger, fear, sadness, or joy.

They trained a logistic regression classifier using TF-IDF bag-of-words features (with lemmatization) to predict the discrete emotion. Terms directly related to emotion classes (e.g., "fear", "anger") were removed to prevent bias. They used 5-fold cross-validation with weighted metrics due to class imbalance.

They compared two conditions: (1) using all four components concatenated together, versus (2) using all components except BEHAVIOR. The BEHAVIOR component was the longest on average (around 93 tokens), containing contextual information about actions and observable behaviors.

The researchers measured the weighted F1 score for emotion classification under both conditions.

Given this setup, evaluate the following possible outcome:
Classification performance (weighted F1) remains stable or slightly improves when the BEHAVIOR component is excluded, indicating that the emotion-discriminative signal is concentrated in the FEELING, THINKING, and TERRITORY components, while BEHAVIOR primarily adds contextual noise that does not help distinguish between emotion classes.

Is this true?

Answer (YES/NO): NO